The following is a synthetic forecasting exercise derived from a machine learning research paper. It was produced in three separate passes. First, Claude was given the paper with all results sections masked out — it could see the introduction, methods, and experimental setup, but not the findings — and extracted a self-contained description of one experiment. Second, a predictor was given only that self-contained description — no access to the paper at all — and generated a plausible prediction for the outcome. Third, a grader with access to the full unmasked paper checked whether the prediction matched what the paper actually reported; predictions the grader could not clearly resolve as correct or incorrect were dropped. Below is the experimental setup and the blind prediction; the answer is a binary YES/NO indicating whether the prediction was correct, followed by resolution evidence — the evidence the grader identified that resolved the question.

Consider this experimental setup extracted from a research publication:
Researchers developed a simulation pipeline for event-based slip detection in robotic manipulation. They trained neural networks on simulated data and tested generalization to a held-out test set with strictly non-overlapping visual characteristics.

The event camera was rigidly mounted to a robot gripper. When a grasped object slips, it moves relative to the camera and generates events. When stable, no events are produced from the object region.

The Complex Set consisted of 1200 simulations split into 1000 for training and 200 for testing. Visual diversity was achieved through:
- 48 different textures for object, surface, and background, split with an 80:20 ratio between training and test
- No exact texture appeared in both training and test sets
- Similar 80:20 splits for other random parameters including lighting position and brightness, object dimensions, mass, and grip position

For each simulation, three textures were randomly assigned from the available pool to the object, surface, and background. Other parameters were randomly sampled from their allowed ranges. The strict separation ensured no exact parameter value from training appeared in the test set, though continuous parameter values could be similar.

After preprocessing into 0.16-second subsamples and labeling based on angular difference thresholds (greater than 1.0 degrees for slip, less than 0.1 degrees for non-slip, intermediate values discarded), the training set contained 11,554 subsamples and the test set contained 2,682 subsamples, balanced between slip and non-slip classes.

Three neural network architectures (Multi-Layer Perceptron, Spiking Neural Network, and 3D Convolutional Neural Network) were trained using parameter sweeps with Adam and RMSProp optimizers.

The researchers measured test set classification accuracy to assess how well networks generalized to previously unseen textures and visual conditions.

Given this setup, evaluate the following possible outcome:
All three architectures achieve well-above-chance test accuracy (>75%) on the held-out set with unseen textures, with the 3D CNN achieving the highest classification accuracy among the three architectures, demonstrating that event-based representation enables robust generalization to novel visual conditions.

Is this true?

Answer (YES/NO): NO